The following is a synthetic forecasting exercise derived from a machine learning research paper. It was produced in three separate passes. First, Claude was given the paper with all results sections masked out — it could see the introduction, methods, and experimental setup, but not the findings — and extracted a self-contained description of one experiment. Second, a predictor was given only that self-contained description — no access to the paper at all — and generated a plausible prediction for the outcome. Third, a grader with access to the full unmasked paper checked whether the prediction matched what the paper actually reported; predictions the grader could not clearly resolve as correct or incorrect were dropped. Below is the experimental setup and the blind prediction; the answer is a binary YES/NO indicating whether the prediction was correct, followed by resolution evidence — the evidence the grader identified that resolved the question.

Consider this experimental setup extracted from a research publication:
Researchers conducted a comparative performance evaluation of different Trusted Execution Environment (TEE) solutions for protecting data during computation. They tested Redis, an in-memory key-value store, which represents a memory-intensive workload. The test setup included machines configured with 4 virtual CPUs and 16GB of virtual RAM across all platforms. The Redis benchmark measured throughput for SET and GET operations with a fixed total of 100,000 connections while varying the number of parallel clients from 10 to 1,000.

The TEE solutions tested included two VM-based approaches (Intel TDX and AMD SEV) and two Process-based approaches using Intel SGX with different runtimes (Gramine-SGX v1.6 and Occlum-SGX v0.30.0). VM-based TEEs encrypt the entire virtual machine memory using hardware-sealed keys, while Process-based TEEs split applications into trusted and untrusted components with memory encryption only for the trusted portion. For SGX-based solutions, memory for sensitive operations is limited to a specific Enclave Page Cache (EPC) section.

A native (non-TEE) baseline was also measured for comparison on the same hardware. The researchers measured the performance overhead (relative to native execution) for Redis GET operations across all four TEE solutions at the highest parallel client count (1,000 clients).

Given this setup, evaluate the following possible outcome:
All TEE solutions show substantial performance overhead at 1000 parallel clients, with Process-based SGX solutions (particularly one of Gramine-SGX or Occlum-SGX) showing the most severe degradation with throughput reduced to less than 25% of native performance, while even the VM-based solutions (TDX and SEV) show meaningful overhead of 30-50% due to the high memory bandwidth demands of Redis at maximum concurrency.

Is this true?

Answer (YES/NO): NO